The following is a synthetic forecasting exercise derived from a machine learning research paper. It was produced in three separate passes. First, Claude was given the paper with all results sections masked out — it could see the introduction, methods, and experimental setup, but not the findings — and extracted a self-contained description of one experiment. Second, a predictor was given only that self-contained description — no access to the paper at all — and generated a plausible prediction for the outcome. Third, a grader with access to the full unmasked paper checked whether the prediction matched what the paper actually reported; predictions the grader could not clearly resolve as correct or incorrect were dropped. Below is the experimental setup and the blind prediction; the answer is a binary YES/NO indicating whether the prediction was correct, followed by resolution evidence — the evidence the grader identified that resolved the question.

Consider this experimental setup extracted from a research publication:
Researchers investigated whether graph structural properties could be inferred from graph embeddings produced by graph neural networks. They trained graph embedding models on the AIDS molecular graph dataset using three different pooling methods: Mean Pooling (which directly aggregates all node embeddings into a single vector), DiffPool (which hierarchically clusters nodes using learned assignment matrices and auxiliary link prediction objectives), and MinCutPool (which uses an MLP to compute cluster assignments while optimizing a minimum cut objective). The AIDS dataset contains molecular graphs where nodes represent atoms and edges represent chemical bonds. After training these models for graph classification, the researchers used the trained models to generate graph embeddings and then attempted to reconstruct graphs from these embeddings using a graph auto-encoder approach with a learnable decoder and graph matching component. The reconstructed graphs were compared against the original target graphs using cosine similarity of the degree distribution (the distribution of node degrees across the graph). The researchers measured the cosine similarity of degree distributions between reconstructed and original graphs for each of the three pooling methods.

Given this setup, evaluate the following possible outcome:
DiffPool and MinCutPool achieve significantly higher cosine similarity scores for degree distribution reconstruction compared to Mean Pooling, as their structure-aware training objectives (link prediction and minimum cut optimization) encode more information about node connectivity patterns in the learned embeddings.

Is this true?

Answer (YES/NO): YES